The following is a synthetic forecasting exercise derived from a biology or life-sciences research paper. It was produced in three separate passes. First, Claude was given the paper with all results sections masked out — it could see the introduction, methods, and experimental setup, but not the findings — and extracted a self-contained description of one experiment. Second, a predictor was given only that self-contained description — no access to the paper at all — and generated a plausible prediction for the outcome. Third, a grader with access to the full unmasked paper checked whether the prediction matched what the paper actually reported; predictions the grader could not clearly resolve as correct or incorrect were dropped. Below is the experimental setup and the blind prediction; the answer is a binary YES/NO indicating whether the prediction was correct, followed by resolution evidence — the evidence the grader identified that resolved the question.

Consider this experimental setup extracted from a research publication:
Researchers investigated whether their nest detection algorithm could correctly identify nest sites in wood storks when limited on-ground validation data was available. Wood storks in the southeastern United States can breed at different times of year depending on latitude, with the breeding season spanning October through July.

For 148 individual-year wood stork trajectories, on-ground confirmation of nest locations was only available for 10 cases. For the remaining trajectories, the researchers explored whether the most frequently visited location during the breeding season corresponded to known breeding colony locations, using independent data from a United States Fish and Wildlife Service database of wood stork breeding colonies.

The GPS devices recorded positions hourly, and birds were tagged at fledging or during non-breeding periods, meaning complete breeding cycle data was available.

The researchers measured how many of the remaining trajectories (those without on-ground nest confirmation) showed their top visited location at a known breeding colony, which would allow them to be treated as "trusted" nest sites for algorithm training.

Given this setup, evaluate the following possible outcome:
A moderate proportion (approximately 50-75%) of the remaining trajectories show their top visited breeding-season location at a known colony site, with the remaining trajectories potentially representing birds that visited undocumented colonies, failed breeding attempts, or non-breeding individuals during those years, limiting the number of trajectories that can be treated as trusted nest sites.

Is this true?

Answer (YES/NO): YES